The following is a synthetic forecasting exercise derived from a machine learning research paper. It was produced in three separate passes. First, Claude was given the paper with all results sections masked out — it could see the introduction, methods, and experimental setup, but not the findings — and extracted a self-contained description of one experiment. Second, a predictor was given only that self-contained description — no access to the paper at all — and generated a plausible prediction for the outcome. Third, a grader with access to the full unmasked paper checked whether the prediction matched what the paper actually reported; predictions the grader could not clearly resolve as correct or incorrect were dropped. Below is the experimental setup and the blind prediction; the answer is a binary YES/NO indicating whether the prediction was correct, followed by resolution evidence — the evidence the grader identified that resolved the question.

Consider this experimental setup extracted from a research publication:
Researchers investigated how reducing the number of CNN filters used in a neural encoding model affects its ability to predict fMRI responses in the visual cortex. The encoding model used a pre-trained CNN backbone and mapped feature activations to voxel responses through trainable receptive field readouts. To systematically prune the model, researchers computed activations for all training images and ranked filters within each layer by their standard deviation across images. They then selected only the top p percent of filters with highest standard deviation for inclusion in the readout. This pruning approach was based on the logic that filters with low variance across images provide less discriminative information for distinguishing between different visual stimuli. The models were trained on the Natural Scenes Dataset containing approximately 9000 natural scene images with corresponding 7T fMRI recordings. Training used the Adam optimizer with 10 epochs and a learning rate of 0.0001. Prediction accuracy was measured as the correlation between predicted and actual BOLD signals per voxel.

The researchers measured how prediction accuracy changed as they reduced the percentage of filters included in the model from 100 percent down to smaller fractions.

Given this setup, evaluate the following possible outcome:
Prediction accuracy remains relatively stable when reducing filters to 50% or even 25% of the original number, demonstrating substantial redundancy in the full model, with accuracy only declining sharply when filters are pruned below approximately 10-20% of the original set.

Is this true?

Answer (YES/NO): NO